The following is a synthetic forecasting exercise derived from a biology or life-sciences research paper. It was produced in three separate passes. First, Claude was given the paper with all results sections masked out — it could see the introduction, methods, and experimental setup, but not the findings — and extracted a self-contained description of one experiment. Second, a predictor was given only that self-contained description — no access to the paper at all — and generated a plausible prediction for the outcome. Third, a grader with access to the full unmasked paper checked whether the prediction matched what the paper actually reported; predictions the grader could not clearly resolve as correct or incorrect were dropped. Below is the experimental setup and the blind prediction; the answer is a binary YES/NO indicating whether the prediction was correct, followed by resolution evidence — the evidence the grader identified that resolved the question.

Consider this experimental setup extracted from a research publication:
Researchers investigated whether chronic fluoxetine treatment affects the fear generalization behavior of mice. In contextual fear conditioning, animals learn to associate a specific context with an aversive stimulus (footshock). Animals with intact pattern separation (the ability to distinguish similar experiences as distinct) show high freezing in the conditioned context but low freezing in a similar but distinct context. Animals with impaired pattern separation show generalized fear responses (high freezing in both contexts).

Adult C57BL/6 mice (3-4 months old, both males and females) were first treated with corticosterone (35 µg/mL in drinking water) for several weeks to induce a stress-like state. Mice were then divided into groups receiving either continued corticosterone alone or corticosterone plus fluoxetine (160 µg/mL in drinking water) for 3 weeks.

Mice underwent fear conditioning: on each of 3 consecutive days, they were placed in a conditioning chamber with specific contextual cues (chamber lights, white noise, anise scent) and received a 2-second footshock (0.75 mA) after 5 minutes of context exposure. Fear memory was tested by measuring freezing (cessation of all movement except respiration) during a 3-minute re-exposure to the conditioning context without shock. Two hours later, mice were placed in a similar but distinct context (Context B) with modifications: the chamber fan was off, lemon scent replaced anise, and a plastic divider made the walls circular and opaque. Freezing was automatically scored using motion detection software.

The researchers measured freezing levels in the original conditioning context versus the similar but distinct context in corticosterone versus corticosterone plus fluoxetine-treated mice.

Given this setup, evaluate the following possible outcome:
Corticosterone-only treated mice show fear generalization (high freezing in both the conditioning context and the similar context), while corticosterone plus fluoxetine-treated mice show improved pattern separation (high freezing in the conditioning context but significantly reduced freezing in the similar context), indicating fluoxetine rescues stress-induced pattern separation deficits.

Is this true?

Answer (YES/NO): YES